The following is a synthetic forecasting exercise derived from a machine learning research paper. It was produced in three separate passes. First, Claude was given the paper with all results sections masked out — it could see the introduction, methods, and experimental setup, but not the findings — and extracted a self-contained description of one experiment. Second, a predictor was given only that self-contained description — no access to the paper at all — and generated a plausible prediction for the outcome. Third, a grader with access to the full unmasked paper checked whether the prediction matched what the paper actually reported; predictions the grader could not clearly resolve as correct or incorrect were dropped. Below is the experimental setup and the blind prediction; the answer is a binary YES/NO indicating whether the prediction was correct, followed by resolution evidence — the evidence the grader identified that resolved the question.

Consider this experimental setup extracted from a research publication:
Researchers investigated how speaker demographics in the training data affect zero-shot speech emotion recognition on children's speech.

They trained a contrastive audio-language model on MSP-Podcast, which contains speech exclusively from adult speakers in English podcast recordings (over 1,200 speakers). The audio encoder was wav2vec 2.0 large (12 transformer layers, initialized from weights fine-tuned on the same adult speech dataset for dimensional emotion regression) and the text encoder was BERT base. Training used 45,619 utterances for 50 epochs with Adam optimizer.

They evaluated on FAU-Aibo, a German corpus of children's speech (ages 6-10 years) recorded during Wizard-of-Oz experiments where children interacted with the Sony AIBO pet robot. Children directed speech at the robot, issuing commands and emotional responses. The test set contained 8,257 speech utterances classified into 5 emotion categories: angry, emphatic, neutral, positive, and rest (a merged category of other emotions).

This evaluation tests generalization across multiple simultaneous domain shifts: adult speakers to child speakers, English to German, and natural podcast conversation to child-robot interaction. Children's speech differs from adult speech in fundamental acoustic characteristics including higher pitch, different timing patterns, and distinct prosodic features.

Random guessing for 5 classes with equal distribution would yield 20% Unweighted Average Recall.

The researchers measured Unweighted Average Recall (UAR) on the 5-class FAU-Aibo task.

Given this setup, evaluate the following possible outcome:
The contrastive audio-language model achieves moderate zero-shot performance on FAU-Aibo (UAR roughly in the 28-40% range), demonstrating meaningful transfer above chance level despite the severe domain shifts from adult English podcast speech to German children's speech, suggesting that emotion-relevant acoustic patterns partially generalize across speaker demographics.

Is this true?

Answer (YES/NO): NO